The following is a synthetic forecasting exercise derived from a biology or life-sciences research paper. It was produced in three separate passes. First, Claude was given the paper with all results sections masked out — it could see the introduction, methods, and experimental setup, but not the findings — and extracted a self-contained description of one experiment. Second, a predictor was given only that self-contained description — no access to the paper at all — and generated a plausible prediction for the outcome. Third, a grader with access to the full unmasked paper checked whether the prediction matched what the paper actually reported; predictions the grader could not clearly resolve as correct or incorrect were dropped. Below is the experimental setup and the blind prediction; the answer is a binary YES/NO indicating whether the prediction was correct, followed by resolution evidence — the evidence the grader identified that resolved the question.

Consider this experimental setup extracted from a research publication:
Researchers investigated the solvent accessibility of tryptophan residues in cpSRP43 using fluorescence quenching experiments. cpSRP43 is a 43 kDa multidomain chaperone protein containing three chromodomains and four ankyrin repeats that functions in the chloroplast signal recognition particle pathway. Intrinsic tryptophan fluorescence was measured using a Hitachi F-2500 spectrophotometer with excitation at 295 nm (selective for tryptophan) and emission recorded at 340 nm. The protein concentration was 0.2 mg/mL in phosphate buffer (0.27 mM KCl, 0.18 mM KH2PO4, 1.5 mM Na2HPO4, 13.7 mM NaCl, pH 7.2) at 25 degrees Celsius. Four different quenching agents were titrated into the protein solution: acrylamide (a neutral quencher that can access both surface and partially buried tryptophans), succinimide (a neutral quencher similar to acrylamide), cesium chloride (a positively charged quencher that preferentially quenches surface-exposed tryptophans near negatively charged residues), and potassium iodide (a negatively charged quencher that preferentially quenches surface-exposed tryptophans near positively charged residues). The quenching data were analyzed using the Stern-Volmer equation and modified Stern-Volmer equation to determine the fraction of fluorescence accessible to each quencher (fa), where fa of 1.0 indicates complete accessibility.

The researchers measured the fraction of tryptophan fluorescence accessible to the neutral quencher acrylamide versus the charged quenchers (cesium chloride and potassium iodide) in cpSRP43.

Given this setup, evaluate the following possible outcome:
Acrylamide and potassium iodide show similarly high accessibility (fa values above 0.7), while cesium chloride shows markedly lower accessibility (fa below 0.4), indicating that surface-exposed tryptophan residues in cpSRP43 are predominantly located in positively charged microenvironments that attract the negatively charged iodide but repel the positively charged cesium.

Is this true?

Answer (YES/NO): NO